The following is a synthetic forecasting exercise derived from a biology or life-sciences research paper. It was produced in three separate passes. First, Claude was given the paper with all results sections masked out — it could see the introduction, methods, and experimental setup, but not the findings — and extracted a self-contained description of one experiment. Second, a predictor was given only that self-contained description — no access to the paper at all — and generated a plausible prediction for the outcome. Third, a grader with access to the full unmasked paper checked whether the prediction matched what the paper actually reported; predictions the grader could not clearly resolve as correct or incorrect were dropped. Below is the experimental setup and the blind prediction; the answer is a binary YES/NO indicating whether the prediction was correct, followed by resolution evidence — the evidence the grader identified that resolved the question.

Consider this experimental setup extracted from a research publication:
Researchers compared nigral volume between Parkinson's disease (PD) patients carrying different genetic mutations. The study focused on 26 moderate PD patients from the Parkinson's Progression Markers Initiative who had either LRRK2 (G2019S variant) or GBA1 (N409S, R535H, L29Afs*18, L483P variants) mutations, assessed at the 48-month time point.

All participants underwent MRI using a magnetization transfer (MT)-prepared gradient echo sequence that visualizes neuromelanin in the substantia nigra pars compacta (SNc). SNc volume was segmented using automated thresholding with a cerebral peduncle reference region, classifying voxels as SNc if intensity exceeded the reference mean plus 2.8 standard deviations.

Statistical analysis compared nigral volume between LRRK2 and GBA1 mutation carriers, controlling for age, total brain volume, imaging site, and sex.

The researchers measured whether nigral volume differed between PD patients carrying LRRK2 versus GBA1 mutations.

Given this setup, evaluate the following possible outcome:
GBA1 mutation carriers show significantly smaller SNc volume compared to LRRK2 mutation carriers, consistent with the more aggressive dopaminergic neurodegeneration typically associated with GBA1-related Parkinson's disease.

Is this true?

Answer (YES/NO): NO